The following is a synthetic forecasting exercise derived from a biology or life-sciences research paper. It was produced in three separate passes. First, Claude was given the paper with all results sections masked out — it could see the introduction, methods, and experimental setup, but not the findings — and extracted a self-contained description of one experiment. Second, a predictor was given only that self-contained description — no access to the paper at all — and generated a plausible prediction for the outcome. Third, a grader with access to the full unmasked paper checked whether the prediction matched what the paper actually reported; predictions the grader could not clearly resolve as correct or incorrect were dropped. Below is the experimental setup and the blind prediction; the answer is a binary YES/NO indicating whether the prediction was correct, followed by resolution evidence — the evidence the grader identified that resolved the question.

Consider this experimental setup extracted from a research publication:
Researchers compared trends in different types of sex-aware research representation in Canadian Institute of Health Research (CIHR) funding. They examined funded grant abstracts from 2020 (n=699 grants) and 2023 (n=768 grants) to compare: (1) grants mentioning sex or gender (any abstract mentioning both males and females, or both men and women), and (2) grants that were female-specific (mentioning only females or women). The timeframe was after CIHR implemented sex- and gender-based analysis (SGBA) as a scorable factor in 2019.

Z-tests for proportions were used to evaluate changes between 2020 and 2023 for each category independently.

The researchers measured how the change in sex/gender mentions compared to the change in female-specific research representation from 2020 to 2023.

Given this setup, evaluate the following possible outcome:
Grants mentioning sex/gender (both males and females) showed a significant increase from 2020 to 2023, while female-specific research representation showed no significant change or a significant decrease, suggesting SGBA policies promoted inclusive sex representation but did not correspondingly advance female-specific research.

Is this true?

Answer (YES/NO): YES